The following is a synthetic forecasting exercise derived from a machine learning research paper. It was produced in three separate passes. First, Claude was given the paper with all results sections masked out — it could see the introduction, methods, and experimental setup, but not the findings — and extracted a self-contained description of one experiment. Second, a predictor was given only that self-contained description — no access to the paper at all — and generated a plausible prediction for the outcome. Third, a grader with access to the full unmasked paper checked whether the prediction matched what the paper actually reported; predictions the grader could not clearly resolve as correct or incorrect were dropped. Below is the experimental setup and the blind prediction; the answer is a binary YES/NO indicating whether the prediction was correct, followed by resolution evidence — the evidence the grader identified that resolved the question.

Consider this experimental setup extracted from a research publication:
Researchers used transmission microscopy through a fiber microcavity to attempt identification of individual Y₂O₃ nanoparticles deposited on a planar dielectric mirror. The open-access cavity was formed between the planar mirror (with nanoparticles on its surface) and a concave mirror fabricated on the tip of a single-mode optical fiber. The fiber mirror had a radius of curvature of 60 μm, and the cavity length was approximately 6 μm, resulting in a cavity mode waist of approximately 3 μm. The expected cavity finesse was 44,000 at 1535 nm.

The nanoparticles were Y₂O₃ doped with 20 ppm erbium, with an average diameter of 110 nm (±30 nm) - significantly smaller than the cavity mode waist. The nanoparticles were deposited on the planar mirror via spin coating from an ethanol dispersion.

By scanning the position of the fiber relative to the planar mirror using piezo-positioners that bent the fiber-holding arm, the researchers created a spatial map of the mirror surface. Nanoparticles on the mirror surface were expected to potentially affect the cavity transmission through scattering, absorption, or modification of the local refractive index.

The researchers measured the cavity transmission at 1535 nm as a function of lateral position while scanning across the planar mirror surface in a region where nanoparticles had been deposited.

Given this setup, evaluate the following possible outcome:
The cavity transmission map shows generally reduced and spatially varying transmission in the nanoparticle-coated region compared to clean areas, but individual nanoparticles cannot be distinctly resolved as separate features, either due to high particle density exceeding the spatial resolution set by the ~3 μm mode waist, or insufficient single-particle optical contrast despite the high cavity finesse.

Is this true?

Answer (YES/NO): NO